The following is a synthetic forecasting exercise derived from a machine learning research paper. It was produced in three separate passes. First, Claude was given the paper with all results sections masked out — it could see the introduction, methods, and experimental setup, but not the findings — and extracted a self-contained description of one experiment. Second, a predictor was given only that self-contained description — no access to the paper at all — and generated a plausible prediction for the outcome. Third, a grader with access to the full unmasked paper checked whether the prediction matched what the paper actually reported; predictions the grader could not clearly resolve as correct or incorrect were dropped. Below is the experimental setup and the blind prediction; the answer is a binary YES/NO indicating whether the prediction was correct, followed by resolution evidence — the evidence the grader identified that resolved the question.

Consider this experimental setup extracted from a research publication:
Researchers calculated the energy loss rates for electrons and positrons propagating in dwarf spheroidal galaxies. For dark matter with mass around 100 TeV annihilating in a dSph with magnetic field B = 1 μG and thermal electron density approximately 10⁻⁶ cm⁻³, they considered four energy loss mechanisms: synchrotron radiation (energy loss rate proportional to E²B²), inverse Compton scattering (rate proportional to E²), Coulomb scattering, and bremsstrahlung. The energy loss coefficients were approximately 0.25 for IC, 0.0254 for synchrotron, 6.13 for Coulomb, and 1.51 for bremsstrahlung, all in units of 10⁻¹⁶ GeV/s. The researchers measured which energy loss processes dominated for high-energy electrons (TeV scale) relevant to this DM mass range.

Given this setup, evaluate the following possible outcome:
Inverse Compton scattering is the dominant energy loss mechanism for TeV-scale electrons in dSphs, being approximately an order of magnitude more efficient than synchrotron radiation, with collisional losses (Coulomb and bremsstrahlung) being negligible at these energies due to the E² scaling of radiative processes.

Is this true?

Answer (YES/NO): YES